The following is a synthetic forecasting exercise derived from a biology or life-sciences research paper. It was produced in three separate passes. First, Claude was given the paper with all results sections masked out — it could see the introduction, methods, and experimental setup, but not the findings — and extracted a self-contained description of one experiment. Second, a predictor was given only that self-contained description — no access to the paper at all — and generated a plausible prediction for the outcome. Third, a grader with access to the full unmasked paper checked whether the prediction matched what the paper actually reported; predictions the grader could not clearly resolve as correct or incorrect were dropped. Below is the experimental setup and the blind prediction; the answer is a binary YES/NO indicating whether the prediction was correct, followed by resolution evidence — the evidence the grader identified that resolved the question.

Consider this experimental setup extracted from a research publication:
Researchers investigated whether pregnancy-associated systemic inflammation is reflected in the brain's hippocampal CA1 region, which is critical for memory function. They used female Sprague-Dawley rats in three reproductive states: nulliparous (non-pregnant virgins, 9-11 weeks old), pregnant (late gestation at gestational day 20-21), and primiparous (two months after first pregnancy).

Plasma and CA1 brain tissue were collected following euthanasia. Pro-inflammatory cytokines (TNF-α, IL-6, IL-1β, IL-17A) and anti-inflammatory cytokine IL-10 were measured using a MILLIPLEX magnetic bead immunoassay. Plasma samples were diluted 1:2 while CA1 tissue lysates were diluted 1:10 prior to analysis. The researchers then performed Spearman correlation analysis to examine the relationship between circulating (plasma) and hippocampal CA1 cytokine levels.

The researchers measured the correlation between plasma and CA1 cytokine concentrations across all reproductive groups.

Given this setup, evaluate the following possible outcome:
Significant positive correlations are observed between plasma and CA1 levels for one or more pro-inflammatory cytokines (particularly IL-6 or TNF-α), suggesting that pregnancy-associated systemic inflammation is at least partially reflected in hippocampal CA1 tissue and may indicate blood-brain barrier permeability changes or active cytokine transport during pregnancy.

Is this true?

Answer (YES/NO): NO